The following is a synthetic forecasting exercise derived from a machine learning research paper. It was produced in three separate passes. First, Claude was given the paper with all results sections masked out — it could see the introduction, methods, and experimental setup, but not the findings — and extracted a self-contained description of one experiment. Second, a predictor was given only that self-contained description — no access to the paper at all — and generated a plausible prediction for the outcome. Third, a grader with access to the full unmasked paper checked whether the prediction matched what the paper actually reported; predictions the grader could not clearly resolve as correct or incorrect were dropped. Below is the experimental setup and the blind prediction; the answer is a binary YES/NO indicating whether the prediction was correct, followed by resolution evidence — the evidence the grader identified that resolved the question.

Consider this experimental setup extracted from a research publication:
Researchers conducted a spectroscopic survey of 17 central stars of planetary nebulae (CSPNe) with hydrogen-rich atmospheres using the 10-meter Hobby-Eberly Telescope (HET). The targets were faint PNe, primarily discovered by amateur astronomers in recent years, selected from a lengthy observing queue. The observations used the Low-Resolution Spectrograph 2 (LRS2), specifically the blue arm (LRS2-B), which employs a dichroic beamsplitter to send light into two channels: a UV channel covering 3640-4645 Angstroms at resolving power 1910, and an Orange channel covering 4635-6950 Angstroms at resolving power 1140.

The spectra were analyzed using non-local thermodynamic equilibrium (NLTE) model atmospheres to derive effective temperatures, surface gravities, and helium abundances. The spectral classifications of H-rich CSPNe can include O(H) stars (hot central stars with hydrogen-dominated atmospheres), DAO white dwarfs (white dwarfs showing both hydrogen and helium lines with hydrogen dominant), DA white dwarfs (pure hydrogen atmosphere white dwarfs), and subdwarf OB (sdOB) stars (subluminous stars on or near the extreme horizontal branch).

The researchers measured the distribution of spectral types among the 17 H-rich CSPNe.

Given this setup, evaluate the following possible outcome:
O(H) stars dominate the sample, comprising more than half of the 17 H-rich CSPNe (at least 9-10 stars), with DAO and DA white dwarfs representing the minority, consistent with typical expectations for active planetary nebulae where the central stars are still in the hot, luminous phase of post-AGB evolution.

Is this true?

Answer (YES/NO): YES